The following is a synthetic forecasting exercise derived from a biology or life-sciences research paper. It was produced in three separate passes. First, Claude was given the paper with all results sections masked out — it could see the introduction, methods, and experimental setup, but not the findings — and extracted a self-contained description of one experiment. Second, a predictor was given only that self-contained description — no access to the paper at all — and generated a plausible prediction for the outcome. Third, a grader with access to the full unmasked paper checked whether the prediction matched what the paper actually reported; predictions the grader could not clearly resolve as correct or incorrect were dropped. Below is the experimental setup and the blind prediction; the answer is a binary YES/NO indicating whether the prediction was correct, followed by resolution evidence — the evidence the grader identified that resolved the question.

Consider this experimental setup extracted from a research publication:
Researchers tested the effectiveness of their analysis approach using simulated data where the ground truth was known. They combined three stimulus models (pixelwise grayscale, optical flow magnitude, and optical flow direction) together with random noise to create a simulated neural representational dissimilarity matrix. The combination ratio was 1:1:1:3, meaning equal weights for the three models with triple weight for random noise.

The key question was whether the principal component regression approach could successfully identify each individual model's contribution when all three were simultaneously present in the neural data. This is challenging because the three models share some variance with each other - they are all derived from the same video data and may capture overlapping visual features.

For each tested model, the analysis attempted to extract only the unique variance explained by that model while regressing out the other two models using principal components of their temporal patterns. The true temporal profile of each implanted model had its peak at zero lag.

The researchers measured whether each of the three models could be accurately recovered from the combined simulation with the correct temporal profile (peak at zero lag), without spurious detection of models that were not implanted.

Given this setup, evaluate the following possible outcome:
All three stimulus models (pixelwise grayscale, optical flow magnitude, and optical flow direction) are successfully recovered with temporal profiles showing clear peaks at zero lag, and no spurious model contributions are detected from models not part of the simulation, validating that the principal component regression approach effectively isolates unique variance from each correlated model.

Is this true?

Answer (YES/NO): YES